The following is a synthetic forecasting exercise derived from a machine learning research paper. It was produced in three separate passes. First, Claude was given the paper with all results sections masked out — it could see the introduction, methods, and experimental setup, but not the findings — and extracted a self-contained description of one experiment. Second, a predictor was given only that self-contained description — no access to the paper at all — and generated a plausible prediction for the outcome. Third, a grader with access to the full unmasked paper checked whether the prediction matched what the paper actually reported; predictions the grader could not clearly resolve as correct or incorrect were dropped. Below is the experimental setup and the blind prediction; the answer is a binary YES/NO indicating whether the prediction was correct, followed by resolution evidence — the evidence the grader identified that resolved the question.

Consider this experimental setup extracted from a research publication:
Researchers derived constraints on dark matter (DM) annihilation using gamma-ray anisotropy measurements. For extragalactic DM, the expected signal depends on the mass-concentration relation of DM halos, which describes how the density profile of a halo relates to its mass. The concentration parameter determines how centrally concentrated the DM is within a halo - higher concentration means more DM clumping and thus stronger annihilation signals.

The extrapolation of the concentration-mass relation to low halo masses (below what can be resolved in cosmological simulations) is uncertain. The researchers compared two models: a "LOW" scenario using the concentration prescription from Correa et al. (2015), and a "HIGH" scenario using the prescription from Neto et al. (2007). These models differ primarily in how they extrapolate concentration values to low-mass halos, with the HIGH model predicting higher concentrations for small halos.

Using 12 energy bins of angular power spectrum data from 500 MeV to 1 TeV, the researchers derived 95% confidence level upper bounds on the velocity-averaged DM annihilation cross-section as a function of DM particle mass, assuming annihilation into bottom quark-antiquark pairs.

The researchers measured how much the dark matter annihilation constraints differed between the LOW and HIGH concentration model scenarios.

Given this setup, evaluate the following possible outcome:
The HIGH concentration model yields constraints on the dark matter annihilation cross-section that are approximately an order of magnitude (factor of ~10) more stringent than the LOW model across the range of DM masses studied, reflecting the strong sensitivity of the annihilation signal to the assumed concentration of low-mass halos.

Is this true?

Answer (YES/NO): YES